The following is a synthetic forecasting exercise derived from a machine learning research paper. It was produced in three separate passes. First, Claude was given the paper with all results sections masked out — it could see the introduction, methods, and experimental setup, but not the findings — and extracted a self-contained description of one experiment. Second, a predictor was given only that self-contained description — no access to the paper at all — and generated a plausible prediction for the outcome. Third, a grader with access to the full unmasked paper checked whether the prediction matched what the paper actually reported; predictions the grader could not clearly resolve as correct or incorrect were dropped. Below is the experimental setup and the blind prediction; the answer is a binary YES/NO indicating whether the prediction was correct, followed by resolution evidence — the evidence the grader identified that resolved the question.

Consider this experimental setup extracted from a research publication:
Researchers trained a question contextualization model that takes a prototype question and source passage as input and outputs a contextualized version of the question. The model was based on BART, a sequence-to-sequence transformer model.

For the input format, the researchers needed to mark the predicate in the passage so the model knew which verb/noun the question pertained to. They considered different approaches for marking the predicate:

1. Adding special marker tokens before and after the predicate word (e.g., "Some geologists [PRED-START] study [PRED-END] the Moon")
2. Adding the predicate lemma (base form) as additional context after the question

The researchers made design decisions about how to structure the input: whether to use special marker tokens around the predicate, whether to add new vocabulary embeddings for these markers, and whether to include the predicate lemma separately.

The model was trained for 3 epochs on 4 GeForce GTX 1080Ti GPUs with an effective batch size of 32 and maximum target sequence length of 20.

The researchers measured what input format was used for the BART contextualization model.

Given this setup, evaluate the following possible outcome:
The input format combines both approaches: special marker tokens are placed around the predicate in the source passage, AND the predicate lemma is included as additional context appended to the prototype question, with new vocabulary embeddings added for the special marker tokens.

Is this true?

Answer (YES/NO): NO